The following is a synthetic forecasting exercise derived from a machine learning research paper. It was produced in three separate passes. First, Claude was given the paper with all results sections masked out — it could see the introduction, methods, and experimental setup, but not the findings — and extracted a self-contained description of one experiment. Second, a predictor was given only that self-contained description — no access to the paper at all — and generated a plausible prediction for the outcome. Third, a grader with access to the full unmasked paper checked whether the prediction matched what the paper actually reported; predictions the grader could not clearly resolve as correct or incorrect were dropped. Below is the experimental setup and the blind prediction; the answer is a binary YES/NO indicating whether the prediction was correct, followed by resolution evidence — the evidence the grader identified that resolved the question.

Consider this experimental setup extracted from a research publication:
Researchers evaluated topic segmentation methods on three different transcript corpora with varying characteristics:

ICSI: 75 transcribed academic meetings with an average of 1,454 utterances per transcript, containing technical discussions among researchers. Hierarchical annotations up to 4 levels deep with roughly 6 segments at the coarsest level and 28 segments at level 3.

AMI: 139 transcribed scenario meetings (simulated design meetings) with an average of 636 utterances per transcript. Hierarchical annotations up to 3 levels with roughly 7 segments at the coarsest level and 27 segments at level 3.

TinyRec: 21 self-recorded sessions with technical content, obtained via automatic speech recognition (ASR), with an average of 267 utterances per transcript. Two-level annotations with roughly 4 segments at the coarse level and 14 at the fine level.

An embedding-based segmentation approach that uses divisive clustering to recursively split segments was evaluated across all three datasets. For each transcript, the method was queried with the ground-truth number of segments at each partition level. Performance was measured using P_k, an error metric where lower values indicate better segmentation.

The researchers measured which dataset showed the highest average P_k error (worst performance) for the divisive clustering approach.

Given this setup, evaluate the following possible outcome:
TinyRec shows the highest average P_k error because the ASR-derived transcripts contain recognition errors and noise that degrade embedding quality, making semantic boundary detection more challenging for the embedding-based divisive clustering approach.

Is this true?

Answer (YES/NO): YES